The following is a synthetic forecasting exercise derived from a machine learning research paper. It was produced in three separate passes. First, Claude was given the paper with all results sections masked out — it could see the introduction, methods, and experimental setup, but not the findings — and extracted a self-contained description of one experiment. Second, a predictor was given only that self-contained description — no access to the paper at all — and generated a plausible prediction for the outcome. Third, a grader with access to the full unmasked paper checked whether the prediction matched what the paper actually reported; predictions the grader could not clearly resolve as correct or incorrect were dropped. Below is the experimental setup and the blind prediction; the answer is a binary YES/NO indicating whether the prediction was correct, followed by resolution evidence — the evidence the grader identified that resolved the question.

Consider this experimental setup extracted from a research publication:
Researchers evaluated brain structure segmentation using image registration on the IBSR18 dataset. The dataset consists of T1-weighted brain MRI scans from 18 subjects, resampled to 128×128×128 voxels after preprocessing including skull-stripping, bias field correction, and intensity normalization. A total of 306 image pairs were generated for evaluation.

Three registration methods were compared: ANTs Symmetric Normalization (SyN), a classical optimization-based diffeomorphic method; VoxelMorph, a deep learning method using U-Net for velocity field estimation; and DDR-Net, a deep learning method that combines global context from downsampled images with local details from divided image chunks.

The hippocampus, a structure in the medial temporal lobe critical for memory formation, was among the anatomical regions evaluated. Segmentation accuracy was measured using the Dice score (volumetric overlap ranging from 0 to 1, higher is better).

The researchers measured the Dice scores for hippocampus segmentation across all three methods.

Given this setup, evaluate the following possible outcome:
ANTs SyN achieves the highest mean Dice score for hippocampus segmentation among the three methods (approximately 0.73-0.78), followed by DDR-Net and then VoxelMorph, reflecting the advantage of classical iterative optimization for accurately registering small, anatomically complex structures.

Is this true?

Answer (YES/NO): NO